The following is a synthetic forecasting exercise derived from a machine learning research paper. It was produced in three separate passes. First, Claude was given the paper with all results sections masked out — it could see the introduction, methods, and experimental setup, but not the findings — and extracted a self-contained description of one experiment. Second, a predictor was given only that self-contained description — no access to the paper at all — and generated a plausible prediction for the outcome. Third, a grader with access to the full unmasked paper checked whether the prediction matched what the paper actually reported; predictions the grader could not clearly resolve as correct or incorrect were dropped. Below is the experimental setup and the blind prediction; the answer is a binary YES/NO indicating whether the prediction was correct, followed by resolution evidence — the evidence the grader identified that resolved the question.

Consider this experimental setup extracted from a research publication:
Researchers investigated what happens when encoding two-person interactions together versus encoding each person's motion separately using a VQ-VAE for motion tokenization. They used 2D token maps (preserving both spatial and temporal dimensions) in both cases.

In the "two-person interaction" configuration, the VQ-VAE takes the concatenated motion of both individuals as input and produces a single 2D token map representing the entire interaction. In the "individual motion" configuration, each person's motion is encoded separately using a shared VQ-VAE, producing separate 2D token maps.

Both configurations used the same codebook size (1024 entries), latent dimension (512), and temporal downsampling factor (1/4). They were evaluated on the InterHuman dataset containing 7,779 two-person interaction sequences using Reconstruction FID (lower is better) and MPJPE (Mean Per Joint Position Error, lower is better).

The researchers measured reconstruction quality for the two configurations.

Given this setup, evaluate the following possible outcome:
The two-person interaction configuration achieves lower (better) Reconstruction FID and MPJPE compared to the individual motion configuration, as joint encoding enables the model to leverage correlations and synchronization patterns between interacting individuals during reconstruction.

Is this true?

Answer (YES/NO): NO